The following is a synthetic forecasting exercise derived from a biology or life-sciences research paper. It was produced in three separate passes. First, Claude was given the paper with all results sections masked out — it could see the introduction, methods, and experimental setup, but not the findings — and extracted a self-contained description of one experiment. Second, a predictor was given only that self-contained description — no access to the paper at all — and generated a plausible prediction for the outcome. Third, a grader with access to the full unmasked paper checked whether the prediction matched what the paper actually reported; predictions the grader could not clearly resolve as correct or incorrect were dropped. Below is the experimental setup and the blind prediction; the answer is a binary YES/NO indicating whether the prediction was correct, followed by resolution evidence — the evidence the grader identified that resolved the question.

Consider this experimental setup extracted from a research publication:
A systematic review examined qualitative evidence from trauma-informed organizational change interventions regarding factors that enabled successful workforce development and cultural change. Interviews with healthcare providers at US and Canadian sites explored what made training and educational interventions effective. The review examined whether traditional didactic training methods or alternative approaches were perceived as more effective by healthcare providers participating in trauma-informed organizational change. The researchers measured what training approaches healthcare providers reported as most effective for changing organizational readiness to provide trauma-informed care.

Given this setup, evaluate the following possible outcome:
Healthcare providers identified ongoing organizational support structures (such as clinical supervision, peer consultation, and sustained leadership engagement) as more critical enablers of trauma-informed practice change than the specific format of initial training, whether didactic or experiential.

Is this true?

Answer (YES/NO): NO